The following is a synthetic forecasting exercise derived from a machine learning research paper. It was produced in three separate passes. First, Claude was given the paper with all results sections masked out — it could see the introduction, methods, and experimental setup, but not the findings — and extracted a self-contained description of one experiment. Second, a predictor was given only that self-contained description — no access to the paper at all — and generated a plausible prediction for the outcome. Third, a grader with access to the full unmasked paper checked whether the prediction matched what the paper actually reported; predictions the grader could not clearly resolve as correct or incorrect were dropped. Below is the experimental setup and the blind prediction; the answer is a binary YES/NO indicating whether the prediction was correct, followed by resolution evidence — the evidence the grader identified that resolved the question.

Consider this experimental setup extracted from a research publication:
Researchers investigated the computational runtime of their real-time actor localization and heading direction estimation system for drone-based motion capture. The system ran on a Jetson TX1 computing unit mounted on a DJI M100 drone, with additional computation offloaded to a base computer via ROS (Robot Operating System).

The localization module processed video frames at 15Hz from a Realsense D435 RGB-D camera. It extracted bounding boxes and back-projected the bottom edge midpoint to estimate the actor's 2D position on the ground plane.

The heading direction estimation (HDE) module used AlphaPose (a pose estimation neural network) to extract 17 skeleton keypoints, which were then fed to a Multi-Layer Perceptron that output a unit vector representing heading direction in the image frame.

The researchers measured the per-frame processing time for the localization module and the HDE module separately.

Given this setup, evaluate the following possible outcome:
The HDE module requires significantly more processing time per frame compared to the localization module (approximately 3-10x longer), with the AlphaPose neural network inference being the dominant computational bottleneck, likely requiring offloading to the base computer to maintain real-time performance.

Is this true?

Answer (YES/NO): NO